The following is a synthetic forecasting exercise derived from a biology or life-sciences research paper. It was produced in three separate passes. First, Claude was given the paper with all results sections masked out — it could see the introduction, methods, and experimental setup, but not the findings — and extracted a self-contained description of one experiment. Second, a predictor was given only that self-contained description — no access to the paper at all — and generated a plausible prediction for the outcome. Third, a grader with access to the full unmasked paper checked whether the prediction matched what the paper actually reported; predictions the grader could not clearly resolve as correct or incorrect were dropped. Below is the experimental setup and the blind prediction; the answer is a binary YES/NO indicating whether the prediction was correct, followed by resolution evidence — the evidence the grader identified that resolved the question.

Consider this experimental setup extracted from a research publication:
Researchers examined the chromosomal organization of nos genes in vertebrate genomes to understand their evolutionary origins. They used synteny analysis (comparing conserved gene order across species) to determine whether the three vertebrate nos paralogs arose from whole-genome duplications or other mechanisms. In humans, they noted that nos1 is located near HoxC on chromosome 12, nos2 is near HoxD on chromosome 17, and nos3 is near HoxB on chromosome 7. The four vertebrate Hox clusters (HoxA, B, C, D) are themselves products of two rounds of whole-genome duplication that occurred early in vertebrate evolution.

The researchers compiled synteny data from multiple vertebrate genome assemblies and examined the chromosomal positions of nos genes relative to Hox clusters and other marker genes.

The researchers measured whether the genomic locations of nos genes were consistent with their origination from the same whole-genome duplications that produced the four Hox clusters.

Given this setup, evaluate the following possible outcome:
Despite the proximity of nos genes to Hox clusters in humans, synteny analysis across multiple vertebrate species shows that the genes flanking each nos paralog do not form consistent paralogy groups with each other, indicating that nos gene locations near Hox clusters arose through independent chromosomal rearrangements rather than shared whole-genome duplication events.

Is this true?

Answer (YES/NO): NO